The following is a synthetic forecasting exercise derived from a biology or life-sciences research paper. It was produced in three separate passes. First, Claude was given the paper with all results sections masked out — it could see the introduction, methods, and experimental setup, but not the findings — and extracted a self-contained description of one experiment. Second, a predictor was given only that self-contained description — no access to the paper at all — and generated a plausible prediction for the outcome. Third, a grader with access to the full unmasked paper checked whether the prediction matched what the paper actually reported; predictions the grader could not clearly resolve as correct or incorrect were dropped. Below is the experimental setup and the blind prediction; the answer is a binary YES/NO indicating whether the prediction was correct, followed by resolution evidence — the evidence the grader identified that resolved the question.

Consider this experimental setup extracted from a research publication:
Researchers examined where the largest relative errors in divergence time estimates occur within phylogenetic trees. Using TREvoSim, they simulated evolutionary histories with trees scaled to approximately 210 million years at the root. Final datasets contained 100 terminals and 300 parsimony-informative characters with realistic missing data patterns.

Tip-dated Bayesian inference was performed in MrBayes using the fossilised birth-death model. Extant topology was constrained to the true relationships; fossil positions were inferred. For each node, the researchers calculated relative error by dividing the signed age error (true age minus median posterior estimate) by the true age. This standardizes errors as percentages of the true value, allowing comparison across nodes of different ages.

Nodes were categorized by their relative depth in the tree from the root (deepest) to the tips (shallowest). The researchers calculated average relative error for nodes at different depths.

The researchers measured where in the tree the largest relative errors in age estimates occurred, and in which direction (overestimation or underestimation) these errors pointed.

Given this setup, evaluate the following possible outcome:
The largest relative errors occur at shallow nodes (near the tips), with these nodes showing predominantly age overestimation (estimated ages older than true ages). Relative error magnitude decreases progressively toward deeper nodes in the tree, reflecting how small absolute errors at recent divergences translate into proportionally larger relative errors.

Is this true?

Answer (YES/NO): NO